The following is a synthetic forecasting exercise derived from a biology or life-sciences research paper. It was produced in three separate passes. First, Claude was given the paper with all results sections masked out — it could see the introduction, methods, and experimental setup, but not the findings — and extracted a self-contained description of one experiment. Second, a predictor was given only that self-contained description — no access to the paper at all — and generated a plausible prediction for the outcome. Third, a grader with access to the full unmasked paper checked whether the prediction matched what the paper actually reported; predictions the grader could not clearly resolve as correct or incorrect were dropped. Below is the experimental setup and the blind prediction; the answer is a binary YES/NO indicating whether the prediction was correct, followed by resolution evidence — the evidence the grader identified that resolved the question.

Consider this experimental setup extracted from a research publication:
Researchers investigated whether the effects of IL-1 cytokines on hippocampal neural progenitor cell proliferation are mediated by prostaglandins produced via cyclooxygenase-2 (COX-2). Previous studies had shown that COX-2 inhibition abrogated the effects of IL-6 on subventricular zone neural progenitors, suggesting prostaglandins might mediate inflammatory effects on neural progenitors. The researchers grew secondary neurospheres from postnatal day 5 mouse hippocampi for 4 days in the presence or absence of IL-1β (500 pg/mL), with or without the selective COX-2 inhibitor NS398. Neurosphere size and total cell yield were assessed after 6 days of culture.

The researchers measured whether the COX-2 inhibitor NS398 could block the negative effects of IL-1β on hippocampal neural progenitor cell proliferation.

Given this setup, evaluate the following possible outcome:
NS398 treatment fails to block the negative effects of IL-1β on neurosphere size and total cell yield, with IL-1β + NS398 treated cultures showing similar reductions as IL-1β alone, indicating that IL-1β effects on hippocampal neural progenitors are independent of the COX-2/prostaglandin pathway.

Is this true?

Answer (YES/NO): YES